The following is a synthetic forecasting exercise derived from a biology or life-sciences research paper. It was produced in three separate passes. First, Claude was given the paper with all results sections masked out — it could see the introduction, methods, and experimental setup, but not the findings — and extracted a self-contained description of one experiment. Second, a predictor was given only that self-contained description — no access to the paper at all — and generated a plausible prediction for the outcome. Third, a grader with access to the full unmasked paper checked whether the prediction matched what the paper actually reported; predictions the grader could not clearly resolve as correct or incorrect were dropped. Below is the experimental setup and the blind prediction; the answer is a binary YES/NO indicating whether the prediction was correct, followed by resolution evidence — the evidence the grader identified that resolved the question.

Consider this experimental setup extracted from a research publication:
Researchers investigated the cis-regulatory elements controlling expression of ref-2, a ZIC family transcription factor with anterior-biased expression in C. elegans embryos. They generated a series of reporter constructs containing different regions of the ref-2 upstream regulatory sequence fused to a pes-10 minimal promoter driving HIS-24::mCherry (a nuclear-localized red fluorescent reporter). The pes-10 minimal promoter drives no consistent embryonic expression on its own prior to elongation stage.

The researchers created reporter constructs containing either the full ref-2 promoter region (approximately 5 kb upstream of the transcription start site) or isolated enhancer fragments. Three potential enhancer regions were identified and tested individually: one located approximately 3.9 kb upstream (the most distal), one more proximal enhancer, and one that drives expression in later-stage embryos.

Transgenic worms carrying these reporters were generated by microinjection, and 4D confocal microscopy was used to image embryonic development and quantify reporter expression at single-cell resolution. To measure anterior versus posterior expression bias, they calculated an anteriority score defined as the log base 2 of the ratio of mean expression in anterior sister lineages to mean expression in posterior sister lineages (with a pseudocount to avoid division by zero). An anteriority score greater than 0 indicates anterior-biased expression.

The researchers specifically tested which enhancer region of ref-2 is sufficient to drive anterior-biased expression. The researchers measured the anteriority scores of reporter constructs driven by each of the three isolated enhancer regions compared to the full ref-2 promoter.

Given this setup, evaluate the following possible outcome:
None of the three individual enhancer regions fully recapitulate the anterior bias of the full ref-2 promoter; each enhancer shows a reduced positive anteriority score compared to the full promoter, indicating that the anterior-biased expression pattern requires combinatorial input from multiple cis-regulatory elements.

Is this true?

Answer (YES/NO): NO